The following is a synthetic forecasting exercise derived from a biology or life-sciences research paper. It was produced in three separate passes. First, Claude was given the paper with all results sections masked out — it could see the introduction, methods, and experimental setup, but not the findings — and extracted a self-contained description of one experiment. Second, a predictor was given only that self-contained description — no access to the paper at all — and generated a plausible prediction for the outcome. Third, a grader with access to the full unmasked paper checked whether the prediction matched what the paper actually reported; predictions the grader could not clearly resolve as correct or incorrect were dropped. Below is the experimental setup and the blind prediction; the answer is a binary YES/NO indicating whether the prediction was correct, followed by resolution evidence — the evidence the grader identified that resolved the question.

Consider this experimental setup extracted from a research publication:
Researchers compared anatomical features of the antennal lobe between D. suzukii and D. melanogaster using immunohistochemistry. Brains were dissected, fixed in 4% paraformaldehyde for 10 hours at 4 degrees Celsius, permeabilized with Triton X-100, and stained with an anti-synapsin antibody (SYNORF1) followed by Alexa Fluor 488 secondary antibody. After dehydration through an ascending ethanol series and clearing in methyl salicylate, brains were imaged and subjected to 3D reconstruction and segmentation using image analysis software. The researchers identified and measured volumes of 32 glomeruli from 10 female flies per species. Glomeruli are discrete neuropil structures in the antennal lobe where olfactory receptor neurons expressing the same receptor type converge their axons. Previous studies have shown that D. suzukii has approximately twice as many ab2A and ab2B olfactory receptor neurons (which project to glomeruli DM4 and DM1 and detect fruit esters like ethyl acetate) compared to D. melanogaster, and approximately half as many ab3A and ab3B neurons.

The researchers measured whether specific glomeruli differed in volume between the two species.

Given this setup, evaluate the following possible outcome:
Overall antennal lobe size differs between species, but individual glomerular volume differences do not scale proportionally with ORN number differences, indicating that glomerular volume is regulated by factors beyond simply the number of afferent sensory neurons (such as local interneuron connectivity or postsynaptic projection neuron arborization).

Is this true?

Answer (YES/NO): NO